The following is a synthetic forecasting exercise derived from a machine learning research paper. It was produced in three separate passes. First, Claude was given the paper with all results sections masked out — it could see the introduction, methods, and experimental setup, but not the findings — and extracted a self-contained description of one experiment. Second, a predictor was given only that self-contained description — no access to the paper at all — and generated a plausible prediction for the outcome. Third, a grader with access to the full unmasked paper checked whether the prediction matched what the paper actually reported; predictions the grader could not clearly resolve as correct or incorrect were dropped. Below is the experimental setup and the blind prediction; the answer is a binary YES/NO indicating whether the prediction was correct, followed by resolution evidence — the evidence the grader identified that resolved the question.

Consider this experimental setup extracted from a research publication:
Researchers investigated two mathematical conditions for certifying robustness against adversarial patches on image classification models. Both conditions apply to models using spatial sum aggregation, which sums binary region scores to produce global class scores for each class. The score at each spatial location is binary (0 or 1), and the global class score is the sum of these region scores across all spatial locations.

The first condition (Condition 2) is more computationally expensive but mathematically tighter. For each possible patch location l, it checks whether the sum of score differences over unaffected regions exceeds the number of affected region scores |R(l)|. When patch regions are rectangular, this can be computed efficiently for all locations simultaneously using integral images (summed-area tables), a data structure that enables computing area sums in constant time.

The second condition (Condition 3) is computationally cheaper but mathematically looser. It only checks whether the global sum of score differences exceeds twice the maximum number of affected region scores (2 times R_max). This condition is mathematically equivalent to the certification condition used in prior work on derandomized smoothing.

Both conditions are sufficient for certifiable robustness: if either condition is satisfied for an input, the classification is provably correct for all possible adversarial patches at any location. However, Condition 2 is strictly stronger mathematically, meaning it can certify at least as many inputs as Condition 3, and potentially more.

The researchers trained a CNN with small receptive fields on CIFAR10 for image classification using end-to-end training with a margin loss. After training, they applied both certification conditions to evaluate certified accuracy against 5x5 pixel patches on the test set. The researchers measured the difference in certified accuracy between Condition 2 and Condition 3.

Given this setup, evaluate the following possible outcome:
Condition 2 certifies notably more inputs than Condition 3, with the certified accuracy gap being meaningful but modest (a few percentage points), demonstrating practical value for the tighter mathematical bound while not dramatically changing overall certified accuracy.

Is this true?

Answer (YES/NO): YES